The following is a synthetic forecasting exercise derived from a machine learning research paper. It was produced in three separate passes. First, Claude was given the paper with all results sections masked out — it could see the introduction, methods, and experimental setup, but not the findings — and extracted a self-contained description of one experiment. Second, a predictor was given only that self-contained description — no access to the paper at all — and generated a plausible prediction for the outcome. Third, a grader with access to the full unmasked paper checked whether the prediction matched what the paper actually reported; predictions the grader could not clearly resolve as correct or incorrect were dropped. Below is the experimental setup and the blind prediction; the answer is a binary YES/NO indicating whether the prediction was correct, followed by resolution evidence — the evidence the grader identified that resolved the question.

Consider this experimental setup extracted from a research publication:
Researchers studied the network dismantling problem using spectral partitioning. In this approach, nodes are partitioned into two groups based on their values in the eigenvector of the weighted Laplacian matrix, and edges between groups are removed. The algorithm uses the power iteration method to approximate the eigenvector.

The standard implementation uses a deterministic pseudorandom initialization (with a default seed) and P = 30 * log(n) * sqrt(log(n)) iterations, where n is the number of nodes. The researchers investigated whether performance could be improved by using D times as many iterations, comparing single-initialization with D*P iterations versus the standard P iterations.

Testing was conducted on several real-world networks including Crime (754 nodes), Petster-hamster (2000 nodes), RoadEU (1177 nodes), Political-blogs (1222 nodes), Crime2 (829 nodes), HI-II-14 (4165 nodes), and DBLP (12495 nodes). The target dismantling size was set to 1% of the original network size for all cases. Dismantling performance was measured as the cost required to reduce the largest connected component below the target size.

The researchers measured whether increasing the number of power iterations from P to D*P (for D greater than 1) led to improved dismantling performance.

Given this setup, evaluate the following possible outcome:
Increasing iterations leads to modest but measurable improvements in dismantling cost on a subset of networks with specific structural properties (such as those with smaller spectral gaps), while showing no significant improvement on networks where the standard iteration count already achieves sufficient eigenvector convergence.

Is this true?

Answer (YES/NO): NO